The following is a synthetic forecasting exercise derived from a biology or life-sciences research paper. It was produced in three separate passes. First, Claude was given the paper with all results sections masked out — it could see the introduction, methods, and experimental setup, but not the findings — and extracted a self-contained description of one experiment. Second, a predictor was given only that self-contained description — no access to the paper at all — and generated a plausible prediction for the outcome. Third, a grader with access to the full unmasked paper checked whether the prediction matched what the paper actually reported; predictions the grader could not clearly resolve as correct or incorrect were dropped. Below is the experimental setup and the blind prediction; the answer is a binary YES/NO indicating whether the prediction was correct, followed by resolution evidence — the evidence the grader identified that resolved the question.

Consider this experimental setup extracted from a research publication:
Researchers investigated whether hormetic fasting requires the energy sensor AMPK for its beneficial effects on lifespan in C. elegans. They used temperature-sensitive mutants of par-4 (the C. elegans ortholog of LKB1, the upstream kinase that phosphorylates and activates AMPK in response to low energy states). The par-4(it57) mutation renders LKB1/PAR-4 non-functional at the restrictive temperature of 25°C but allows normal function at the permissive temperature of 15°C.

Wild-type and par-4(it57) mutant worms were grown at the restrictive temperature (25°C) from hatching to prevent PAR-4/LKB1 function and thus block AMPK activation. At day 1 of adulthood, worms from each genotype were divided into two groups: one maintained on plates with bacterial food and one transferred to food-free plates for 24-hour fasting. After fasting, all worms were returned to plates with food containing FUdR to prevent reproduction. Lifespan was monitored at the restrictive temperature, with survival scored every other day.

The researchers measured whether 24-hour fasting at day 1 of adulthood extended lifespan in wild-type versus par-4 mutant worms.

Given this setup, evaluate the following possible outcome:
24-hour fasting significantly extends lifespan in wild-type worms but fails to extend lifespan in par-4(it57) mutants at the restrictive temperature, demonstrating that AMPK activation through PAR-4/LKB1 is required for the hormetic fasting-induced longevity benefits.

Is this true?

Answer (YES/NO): YES